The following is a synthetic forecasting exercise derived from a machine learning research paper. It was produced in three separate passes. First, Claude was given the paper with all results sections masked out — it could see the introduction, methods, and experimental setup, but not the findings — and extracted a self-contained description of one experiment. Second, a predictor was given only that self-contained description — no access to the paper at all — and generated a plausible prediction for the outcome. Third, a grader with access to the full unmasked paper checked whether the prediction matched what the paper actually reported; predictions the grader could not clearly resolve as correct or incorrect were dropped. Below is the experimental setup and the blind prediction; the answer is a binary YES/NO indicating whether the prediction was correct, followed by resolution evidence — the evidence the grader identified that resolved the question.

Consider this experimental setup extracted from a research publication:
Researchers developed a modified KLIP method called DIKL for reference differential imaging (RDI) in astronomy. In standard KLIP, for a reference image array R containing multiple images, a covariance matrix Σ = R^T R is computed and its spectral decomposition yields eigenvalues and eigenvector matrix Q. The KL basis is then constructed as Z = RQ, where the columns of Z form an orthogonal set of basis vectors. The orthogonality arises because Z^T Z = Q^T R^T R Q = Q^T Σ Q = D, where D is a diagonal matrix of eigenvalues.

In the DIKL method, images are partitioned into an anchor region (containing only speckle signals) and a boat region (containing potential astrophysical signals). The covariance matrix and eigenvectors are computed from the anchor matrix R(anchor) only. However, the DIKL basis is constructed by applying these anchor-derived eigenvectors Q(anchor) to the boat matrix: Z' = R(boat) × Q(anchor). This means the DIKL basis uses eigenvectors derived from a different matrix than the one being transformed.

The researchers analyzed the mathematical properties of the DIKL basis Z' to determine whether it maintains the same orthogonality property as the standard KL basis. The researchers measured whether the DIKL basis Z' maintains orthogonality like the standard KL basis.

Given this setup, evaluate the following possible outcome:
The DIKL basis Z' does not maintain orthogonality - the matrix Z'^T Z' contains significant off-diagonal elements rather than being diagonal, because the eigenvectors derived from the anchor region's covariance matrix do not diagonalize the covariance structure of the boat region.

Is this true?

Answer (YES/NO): YES